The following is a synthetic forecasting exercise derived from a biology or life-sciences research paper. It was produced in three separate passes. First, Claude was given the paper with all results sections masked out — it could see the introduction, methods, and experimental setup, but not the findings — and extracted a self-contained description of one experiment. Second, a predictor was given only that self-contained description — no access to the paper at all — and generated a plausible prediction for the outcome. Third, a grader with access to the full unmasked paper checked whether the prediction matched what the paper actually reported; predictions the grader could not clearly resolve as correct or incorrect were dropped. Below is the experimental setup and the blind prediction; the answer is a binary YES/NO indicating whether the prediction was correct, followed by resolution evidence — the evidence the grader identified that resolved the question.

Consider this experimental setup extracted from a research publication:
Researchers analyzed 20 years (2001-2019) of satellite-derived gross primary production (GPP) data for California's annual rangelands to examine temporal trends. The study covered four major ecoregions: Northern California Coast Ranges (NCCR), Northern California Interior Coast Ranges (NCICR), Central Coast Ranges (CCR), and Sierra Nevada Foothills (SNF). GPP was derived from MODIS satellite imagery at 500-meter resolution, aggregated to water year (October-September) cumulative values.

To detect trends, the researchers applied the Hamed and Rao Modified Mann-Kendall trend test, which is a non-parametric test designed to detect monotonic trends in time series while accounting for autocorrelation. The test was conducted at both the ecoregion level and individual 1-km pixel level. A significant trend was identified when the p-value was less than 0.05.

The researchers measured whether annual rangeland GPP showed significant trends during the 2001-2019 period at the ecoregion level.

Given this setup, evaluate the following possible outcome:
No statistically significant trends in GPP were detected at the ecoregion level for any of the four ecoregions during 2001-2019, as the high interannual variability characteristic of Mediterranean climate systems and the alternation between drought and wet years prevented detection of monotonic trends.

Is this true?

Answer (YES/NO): YES